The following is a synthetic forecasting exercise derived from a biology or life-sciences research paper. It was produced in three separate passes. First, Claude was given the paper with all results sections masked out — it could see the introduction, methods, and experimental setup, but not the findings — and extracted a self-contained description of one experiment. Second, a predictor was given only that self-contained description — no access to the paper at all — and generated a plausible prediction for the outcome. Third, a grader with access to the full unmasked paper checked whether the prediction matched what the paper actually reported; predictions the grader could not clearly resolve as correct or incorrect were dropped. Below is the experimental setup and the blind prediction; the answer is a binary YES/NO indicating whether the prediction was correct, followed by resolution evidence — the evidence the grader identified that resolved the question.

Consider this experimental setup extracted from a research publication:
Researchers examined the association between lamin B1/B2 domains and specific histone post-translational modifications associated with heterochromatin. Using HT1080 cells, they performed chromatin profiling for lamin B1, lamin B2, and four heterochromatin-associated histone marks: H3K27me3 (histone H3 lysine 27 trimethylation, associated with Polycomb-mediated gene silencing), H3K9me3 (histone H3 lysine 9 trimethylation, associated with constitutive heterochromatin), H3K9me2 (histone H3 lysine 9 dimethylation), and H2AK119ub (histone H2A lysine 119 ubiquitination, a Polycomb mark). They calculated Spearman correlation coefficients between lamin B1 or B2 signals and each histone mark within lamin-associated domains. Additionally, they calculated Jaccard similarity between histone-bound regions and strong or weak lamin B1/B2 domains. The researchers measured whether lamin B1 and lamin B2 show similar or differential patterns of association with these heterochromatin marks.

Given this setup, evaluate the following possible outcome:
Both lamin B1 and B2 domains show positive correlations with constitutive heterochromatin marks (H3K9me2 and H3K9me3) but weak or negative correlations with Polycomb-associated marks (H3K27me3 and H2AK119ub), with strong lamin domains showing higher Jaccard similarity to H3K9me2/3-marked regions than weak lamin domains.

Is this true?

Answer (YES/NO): NO